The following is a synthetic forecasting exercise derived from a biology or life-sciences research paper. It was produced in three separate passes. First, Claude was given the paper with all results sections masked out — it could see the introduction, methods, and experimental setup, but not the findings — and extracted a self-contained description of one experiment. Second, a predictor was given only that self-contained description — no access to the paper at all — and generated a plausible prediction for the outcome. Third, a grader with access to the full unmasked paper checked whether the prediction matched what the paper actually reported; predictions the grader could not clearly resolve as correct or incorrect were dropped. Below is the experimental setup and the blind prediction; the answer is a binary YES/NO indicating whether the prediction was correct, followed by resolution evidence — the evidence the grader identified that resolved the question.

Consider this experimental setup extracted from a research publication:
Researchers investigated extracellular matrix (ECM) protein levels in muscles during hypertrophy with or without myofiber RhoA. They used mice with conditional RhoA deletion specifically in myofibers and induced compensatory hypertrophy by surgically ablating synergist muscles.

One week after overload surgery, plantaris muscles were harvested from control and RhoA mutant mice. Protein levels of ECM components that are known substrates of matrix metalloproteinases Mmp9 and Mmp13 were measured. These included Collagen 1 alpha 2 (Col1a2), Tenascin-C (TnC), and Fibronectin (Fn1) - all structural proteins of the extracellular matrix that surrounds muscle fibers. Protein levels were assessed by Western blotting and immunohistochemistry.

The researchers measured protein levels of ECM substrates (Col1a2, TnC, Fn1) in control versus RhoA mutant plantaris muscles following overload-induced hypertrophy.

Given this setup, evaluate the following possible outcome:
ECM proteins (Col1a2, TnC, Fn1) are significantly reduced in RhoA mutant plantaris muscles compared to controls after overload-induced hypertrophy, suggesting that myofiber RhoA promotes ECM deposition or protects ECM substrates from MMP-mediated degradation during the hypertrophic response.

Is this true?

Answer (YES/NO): NO